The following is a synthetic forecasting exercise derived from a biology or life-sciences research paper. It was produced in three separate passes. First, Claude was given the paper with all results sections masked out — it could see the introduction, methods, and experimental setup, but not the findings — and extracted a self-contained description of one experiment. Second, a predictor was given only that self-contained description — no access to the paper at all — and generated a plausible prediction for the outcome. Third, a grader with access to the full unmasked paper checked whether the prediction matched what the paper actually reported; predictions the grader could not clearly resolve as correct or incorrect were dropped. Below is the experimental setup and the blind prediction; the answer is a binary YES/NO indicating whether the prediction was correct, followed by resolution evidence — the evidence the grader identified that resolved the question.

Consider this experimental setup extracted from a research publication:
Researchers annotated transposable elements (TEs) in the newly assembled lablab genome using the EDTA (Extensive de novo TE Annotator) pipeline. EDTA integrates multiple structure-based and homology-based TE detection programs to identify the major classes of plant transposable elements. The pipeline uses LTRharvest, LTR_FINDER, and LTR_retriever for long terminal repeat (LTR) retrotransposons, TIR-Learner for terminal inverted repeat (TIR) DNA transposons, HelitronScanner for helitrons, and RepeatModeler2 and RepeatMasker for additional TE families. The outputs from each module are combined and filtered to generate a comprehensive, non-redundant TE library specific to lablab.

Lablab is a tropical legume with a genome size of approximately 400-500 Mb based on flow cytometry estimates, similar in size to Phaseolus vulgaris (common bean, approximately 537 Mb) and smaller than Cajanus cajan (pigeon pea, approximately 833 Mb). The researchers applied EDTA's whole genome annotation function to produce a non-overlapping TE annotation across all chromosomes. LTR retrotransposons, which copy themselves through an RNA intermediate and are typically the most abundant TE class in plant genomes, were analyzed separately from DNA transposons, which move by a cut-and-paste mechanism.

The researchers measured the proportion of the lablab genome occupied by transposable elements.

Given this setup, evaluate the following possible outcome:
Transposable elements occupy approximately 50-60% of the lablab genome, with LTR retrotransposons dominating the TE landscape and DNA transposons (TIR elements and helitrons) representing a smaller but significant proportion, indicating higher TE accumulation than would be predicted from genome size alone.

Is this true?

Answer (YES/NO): NO